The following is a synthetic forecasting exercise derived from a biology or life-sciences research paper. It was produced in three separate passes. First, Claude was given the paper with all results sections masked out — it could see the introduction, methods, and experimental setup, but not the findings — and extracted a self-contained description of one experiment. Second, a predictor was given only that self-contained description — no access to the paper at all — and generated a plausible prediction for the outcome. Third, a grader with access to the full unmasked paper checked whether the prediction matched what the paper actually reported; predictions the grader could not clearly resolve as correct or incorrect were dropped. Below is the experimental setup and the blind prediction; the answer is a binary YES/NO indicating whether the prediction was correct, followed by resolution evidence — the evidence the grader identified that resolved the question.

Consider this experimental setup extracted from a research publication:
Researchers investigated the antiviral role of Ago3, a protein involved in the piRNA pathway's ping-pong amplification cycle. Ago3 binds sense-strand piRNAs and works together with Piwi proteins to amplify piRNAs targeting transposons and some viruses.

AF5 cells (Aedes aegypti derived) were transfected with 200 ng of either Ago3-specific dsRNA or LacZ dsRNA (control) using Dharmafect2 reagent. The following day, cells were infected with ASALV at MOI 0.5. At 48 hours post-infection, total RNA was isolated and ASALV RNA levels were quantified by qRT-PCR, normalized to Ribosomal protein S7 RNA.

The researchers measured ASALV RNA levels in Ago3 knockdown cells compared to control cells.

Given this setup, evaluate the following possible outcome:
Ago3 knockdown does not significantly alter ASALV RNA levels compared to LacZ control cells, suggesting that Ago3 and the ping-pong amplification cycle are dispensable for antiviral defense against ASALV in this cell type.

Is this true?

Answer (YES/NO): YES